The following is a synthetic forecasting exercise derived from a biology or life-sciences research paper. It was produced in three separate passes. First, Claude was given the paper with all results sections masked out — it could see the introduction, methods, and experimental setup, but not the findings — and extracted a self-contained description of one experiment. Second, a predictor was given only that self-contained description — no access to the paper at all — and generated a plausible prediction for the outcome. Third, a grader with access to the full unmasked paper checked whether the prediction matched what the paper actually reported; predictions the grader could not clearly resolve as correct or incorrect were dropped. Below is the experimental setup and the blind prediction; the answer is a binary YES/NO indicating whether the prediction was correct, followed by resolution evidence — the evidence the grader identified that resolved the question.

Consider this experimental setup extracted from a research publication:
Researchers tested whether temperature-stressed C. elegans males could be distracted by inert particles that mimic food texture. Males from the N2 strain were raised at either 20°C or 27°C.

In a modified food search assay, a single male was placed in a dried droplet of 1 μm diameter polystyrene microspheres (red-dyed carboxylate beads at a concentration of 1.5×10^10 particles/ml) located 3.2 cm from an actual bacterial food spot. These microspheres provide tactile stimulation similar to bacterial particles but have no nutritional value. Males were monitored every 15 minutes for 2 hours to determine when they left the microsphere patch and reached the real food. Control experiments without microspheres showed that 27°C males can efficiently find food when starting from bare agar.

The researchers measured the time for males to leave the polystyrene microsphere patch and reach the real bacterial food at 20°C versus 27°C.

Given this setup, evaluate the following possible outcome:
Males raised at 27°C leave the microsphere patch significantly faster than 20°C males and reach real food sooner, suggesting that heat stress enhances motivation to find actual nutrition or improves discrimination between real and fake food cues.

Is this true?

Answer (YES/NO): NO